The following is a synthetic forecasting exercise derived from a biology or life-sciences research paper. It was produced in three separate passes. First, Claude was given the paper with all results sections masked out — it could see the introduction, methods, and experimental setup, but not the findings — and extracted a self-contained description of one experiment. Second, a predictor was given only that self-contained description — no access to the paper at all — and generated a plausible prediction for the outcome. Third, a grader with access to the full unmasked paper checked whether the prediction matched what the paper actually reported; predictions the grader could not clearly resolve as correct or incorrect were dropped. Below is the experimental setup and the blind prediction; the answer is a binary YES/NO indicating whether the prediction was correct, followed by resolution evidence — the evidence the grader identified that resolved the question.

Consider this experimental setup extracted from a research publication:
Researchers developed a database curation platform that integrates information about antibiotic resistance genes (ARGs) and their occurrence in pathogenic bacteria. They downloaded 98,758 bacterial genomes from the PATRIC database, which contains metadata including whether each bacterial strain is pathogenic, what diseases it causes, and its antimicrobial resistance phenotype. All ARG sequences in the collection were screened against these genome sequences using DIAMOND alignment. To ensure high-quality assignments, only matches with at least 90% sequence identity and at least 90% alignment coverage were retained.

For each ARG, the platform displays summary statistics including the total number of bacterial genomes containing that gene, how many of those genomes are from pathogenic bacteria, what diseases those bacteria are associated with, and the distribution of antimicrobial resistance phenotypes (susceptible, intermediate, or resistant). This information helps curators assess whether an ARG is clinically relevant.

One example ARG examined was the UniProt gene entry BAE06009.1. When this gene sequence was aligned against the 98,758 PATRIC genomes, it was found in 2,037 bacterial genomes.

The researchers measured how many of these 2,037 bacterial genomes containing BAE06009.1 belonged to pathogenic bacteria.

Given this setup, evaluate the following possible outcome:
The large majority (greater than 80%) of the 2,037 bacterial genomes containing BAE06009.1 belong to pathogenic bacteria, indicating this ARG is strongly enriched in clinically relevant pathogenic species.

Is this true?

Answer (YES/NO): NO